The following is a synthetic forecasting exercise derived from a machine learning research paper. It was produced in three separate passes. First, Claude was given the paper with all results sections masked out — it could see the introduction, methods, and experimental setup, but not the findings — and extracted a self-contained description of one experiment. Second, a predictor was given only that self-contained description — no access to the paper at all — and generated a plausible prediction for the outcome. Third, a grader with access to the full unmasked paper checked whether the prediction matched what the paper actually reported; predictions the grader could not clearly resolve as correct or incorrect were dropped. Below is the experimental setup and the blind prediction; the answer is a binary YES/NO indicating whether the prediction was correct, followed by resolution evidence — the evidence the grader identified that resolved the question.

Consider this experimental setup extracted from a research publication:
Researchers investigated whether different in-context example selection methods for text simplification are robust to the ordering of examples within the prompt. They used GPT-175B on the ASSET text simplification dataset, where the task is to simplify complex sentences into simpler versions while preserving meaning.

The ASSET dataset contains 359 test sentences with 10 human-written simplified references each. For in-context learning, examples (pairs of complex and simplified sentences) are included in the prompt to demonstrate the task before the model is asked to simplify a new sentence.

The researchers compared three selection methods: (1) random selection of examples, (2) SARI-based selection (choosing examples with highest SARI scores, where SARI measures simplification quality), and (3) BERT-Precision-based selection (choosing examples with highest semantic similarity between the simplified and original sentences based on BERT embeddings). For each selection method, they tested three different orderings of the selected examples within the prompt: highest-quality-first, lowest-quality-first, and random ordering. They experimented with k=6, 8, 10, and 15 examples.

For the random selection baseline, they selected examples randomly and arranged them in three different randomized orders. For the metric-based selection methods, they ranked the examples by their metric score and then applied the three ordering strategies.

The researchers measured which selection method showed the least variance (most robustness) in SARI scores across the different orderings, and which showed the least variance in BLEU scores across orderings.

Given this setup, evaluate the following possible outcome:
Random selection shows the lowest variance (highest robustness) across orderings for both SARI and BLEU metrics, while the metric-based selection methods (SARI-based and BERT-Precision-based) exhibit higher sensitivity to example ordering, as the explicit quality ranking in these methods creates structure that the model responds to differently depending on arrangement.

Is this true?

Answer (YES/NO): NO